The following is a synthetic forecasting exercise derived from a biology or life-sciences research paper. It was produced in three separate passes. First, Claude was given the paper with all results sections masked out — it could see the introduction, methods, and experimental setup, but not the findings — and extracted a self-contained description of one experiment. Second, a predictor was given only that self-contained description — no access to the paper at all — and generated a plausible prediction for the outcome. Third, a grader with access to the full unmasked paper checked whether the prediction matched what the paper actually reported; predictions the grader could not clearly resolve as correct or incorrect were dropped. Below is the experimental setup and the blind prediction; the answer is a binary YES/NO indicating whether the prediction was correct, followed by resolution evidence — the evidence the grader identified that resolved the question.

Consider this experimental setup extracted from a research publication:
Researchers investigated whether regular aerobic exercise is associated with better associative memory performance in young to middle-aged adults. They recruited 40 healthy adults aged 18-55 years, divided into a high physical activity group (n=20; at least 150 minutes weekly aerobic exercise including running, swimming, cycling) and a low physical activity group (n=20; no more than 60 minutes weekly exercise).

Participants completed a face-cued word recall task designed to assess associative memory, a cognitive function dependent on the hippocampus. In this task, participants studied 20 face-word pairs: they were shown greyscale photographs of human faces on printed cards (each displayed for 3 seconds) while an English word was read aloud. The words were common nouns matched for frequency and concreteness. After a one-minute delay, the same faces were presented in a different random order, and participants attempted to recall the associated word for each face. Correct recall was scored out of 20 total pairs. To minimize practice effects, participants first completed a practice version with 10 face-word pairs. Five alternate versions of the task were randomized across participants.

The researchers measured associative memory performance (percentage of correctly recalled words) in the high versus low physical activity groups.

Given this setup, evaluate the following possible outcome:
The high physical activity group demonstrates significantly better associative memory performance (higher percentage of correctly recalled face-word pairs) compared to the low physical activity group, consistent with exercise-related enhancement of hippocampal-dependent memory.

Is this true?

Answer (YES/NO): YES